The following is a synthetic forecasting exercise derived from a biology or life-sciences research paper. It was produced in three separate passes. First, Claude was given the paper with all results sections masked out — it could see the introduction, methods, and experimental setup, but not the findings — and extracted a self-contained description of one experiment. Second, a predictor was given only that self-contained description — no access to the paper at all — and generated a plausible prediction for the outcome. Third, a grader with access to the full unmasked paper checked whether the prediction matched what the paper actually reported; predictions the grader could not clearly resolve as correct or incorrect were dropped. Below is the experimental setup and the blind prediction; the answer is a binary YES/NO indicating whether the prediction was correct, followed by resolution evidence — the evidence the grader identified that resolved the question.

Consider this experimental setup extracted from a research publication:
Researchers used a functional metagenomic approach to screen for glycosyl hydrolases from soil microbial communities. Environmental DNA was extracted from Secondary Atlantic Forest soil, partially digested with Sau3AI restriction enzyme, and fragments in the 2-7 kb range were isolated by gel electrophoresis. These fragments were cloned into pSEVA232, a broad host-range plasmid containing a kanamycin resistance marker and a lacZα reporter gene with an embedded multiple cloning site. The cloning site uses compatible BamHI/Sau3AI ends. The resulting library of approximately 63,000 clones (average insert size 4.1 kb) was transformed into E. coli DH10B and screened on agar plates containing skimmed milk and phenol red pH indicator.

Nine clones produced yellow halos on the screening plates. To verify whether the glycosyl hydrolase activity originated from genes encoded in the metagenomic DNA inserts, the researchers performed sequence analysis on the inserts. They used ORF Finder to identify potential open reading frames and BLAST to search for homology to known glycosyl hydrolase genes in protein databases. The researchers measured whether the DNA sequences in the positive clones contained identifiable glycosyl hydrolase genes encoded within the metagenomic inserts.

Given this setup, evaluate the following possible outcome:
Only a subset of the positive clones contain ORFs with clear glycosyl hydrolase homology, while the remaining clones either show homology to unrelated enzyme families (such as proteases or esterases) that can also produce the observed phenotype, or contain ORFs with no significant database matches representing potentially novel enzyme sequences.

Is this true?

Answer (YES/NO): NO